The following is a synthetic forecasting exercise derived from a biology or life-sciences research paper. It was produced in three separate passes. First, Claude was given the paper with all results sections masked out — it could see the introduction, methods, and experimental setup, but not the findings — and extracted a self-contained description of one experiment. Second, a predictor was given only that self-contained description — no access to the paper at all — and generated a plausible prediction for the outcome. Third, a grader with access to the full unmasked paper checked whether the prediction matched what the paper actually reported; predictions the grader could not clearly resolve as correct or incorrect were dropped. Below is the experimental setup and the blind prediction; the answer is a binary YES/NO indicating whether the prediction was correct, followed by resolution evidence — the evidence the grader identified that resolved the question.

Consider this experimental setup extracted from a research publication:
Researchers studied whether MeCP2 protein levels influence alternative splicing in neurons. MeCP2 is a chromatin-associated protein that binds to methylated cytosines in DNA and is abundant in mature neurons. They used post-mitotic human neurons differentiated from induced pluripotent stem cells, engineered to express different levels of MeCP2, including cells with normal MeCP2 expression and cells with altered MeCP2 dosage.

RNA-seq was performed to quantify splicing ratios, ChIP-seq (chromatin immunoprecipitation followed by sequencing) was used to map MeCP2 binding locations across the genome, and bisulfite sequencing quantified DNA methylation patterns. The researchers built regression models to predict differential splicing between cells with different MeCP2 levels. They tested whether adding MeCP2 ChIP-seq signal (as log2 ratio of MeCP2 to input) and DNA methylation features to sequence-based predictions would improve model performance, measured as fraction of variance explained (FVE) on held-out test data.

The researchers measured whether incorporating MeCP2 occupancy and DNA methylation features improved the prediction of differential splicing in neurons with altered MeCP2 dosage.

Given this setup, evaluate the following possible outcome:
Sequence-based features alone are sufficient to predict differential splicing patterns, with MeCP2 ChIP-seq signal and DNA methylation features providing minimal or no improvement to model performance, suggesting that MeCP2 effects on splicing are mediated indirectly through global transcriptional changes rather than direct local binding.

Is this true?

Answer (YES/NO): NO